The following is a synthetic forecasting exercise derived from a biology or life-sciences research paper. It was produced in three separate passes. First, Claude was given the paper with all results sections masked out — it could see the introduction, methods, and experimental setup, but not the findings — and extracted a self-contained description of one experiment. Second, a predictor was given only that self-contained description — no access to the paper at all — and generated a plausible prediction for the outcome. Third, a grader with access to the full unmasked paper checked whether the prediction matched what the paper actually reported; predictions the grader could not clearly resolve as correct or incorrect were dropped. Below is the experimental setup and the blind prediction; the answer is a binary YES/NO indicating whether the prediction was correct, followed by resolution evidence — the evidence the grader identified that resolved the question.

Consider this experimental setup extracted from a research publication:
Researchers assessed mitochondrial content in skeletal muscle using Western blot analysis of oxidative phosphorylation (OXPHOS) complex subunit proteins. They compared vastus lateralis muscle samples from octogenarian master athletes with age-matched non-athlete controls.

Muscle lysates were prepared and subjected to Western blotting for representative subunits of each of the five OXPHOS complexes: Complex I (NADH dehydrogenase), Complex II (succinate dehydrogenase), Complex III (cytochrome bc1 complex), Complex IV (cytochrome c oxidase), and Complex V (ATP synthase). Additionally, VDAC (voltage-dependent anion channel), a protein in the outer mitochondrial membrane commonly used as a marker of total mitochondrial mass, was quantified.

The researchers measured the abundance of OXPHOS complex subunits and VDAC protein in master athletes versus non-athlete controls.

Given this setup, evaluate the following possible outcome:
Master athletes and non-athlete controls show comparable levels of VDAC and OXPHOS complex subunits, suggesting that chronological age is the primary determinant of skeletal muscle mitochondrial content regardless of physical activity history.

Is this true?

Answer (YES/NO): NO